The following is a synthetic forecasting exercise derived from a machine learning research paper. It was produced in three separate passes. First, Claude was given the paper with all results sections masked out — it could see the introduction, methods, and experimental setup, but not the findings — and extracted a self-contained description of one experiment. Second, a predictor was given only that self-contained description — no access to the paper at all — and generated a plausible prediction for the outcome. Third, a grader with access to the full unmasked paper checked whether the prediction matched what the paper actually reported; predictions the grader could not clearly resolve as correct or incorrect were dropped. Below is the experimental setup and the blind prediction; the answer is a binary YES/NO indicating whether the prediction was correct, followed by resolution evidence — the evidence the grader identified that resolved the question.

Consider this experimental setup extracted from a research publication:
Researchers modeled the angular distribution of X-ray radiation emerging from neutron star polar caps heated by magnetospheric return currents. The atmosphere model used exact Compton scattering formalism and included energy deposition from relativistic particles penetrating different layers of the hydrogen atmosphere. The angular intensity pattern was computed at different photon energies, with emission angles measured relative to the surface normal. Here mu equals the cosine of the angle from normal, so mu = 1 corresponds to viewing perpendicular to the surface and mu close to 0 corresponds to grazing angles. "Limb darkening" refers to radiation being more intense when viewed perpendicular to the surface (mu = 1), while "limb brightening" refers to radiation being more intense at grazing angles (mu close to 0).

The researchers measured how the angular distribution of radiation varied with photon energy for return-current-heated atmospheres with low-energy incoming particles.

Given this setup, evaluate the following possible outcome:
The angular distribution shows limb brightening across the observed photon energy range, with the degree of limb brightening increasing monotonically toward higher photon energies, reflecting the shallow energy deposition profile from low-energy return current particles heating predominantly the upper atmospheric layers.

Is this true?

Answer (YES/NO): NO